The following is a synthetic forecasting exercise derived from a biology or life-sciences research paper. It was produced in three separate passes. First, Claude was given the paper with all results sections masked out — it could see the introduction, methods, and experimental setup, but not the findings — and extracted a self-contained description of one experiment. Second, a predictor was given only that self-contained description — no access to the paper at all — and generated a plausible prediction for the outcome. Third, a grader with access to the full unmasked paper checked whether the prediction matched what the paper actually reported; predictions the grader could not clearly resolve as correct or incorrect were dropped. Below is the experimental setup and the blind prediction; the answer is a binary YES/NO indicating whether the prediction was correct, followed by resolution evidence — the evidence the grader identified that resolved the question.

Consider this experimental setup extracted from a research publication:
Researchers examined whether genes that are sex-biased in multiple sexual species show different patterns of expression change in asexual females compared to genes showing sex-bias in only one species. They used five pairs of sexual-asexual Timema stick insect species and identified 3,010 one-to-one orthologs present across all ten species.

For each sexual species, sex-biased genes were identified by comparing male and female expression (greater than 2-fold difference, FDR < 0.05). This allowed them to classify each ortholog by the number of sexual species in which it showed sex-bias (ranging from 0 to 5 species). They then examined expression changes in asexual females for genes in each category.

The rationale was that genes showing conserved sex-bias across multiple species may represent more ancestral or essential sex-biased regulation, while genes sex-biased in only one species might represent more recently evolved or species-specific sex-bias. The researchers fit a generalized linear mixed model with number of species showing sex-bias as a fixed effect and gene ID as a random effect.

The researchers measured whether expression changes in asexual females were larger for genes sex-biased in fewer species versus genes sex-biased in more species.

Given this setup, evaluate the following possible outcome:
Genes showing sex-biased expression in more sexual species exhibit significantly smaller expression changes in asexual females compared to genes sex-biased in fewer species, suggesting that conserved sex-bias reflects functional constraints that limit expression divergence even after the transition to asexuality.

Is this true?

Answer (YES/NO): YES